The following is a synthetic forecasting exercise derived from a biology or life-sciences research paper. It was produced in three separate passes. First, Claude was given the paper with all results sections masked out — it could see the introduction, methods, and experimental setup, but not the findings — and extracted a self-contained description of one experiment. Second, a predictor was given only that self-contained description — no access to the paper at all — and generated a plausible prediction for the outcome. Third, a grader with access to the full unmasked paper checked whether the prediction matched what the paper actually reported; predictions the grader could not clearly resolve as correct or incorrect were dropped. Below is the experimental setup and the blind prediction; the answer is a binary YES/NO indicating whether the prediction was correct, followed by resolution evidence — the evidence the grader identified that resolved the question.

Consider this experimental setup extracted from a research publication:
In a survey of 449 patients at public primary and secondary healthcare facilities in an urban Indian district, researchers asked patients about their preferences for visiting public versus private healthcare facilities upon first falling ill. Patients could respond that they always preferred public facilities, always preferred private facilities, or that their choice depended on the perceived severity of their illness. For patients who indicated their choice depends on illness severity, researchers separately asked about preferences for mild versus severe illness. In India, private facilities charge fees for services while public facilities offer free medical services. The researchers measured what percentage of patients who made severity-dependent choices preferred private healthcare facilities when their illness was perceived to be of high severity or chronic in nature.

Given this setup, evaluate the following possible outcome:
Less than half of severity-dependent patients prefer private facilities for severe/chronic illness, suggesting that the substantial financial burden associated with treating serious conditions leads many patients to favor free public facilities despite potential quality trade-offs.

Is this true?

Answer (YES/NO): NO